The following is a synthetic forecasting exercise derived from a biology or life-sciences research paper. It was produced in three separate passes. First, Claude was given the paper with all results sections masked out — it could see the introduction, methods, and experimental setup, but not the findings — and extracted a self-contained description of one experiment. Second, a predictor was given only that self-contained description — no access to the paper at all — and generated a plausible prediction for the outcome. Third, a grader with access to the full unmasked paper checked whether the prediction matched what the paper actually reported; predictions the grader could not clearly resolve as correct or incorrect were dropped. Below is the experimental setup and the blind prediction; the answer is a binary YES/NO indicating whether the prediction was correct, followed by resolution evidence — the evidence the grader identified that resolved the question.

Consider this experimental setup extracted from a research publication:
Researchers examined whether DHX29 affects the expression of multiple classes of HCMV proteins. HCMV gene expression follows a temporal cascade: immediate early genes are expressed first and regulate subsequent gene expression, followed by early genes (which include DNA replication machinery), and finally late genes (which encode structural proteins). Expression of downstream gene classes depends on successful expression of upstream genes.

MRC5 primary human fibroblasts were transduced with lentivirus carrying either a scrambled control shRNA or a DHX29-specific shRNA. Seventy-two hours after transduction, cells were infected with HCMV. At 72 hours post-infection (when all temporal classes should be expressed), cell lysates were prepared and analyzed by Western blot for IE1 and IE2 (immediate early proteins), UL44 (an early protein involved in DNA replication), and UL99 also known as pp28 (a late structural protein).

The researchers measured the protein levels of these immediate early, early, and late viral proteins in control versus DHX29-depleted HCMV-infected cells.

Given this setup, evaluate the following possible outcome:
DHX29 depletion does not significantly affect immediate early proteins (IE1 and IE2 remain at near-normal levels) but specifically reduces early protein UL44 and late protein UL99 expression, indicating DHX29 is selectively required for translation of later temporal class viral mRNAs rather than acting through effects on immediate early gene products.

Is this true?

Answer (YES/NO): NO